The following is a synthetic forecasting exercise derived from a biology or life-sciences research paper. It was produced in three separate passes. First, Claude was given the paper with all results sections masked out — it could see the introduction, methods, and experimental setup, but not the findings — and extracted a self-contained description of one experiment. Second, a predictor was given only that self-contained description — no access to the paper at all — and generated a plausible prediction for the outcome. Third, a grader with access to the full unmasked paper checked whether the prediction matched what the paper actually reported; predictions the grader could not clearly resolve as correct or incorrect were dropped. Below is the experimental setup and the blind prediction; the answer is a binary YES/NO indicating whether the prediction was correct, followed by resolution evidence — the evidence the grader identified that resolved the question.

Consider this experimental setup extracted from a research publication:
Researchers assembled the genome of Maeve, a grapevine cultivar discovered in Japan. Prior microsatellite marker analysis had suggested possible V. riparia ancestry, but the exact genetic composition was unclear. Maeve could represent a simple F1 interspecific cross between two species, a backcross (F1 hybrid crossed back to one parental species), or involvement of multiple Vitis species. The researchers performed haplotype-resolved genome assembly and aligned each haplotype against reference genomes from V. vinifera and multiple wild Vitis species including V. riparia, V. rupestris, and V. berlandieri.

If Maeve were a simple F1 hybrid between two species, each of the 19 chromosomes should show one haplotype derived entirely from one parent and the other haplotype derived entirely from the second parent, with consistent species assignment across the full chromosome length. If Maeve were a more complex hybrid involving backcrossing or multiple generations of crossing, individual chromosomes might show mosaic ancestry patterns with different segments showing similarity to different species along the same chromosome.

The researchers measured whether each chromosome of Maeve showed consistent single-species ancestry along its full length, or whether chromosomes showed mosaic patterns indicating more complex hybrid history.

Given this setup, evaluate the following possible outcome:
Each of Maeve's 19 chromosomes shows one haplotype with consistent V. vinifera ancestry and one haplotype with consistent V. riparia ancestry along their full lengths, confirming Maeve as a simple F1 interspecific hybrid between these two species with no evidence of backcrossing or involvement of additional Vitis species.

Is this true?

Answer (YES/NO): YES